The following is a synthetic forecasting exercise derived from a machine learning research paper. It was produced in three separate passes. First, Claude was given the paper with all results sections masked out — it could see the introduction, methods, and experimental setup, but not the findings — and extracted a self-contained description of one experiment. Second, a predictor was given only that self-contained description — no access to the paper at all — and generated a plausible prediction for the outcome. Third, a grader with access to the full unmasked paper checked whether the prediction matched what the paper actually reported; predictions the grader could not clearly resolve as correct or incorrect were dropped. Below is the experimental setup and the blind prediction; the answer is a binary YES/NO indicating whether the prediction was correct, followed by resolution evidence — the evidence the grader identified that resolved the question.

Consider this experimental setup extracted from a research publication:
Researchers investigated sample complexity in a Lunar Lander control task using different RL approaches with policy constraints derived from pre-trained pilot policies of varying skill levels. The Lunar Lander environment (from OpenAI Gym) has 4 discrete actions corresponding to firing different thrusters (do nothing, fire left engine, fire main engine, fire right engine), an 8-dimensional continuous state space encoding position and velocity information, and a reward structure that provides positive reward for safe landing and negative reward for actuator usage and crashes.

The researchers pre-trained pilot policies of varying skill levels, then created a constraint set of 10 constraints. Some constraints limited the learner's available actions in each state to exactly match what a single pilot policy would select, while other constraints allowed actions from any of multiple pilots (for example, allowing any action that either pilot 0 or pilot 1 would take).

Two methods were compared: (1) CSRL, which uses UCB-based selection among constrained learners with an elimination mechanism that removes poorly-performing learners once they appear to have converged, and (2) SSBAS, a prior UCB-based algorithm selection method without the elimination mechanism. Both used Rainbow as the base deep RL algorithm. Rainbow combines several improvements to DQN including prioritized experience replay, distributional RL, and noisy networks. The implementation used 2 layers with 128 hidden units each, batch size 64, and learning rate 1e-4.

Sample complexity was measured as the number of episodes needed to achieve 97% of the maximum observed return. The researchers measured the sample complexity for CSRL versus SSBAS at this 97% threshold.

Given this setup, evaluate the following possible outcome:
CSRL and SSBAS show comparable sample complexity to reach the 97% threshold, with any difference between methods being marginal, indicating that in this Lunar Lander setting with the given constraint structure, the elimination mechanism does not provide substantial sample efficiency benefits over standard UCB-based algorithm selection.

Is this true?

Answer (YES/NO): NO